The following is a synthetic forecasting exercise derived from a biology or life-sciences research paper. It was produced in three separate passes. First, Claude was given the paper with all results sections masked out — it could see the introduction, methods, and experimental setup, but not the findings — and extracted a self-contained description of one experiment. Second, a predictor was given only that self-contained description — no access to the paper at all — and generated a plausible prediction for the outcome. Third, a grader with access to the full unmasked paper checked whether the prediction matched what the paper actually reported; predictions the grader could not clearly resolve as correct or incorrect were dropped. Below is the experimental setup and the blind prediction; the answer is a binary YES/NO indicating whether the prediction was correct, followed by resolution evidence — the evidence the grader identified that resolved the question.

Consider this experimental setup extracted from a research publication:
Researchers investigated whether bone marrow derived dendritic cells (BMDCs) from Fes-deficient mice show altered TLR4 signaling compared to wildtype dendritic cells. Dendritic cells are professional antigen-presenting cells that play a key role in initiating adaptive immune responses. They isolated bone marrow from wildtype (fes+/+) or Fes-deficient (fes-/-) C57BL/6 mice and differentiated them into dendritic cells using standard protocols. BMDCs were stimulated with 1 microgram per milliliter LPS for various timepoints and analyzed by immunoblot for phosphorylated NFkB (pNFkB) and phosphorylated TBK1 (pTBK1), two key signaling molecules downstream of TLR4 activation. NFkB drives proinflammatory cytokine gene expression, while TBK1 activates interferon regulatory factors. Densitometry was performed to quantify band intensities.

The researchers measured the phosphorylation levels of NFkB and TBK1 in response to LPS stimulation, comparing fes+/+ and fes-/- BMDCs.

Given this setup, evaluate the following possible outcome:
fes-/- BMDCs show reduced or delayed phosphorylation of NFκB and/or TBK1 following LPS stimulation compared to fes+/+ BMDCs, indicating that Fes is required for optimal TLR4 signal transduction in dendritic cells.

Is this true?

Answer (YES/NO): NO